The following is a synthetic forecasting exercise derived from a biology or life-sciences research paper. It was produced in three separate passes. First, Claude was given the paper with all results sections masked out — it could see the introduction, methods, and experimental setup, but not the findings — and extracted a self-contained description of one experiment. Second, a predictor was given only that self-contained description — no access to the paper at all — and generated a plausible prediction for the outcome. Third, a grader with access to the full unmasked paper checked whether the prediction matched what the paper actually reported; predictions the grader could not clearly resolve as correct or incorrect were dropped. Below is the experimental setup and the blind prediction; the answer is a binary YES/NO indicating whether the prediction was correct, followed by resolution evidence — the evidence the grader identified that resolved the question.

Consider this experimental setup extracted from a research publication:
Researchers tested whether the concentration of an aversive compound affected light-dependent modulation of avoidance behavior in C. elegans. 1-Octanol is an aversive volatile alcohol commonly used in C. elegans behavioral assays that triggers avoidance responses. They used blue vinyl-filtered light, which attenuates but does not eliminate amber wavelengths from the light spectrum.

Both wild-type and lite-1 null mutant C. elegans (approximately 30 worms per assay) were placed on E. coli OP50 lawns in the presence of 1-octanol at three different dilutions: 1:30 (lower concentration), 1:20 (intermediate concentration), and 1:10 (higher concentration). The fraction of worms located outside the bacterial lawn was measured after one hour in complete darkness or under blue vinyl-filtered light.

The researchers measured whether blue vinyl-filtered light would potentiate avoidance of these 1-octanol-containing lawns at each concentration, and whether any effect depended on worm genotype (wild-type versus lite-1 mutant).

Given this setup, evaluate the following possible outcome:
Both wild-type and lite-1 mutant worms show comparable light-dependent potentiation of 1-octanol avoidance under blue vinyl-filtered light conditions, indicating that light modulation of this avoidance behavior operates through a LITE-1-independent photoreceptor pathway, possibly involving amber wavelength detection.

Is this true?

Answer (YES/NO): NO